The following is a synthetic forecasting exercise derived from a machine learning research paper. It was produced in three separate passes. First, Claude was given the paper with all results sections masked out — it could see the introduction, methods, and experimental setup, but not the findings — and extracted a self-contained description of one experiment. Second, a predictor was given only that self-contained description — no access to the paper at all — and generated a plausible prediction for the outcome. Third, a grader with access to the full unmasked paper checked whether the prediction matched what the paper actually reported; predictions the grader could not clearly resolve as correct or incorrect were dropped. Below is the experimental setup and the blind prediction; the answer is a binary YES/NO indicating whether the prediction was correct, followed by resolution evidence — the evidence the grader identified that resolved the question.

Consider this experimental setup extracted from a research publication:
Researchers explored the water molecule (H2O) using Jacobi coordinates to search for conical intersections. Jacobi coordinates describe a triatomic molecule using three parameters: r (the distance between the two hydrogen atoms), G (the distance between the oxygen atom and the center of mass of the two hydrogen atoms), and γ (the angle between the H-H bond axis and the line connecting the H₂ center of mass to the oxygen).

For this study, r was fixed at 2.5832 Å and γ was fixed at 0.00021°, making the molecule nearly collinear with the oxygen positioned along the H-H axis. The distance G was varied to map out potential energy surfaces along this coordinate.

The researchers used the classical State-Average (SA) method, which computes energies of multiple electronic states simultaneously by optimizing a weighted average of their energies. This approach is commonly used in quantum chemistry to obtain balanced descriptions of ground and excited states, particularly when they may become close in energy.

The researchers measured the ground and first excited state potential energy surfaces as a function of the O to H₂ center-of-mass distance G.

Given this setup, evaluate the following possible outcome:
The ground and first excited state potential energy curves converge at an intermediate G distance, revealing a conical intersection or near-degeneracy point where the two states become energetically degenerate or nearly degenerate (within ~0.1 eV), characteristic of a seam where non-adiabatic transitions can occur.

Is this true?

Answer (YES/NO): YES